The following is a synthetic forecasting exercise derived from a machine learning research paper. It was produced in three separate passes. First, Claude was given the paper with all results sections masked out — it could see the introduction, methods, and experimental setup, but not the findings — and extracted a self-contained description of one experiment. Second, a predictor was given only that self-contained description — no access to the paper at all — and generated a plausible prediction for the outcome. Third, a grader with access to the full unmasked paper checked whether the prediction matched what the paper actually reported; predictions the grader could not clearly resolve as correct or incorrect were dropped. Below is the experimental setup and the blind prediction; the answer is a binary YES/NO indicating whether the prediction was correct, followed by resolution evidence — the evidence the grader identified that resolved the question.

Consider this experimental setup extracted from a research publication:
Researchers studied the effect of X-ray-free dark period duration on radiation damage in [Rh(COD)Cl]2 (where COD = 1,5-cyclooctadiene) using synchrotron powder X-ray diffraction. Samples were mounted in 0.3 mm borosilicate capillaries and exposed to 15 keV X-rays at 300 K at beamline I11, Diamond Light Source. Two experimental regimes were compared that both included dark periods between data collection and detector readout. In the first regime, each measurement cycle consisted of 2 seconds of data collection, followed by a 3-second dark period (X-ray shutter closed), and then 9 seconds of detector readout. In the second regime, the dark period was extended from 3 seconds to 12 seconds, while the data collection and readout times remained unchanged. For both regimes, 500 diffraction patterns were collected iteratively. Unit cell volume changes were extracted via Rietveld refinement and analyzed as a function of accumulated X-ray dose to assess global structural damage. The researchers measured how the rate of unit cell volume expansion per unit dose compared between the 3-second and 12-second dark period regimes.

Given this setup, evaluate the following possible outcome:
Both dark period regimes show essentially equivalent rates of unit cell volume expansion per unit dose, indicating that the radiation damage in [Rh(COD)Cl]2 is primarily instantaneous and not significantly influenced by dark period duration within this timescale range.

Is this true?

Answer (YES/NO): NO